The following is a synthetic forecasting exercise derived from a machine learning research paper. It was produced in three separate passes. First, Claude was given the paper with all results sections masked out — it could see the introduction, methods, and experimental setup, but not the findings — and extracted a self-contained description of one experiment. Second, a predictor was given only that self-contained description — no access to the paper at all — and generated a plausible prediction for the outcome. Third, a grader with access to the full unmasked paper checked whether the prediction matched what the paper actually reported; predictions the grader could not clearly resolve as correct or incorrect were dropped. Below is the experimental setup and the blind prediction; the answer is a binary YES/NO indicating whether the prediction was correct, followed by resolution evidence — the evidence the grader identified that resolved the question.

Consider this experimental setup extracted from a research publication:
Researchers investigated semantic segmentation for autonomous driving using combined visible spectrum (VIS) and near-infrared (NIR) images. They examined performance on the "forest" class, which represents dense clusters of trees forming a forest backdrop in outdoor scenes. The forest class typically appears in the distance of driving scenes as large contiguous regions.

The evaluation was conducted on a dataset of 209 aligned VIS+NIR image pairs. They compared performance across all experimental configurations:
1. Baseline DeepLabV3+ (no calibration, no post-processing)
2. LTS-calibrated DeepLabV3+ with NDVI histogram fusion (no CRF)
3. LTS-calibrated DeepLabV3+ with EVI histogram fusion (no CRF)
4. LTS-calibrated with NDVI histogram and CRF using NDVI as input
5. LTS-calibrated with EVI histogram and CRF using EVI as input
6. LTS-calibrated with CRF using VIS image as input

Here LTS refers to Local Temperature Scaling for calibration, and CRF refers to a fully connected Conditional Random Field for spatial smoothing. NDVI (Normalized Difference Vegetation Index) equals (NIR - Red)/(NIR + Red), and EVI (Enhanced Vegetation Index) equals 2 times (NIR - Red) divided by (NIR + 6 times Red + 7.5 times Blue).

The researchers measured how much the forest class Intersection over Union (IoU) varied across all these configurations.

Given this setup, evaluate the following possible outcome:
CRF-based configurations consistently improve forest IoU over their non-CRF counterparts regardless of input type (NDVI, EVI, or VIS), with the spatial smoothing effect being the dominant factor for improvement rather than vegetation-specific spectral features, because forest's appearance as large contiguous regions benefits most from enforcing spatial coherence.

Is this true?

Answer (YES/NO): NO